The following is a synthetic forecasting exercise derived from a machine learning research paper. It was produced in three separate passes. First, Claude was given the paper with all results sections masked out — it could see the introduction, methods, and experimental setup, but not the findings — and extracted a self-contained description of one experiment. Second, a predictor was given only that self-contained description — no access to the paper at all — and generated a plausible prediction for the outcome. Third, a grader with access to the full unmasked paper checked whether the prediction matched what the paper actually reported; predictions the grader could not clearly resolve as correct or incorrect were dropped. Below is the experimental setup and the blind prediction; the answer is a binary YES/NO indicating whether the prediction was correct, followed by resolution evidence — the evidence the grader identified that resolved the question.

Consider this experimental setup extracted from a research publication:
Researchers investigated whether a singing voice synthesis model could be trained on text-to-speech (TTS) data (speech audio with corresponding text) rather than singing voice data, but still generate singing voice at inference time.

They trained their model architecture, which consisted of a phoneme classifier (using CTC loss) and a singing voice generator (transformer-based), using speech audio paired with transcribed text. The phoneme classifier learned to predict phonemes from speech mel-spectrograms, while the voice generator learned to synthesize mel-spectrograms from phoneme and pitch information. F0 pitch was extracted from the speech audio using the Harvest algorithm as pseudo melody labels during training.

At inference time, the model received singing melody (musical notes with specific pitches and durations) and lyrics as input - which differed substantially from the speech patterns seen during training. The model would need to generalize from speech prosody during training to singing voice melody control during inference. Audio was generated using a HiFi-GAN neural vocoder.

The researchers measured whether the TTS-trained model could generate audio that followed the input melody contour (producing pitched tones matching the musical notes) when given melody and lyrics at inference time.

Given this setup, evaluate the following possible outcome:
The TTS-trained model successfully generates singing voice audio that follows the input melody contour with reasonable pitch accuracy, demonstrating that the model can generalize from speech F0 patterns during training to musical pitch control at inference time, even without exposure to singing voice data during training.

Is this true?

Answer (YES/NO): YES